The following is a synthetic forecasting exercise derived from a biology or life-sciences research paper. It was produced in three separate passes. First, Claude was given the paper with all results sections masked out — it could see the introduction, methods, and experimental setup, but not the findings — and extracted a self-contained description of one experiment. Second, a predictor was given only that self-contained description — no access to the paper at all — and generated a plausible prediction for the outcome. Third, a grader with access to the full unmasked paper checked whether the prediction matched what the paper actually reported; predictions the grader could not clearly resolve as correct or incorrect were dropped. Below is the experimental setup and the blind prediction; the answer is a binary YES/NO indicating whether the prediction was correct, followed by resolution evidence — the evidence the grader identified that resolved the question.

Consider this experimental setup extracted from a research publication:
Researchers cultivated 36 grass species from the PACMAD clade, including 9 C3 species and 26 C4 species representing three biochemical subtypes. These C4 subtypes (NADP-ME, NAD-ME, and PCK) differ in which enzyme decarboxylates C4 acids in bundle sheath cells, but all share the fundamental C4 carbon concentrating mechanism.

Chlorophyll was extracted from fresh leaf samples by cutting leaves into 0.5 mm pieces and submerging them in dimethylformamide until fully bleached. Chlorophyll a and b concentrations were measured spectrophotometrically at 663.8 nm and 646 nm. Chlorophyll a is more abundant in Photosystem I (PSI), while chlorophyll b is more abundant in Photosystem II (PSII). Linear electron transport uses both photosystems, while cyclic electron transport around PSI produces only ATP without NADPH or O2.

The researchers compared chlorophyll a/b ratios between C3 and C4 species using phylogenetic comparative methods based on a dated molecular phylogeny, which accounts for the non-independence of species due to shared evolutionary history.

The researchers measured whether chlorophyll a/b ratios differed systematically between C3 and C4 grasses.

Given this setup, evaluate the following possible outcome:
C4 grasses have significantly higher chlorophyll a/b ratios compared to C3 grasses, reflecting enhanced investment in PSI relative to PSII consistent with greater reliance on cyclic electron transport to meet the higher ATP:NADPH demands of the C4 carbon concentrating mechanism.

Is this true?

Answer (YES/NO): YES